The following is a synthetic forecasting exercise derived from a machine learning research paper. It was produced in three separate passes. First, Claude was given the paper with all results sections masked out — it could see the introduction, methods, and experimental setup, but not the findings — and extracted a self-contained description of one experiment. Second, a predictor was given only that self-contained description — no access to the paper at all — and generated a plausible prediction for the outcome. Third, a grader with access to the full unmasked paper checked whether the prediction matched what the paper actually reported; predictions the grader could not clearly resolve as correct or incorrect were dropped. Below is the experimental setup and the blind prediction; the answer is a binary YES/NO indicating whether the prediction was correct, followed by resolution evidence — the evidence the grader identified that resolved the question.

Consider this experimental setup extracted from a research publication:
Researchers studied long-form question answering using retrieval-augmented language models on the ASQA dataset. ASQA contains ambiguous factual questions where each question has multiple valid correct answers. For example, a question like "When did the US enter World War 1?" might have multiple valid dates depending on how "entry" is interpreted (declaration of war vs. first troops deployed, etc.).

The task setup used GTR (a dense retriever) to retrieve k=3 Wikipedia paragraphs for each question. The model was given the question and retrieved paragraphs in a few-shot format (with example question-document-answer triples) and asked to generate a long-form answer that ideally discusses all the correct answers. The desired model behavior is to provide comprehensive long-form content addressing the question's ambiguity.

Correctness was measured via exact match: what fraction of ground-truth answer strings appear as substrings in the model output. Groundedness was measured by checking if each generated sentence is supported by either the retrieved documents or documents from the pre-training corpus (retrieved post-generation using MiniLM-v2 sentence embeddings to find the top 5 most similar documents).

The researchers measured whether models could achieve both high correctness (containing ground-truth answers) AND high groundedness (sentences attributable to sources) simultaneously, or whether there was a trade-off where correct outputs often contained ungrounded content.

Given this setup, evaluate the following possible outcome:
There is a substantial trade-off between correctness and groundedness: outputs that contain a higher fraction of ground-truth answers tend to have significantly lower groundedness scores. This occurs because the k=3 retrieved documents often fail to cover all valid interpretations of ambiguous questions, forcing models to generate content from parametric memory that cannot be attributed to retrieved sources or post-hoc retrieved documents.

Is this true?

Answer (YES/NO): NO